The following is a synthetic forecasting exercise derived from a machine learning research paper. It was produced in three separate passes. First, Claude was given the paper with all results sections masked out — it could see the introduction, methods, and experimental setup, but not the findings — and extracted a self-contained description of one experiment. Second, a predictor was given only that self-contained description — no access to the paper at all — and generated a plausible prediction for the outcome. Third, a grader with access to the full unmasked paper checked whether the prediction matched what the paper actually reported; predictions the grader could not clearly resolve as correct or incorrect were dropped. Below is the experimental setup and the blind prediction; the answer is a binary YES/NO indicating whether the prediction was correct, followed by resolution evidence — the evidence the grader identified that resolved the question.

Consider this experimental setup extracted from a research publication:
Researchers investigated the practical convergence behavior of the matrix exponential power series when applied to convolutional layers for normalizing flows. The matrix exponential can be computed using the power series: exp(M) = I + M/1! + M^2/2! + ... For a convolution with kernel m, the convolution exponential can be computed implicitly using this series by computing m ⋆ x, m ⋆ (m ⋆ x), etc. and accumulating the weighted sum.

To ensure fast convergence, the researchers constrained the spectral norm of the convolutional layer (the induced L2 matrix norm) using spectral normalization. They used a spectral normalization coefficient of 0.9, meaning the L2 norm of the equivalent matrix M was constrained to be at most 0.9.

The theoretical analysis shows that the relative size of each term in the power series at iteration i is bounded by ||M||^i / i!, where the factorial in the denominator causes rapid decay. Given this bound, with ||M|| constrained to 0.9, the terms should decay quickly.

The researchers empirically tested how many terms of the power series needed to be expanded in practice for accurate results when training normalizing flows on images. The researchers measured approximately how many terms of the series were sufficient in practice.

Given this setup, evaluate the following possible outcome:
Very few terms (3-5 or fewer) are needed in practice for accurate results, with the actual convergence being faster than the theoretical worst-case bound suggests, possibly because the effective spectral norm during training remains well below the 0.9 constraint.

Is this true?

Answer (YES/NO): NO